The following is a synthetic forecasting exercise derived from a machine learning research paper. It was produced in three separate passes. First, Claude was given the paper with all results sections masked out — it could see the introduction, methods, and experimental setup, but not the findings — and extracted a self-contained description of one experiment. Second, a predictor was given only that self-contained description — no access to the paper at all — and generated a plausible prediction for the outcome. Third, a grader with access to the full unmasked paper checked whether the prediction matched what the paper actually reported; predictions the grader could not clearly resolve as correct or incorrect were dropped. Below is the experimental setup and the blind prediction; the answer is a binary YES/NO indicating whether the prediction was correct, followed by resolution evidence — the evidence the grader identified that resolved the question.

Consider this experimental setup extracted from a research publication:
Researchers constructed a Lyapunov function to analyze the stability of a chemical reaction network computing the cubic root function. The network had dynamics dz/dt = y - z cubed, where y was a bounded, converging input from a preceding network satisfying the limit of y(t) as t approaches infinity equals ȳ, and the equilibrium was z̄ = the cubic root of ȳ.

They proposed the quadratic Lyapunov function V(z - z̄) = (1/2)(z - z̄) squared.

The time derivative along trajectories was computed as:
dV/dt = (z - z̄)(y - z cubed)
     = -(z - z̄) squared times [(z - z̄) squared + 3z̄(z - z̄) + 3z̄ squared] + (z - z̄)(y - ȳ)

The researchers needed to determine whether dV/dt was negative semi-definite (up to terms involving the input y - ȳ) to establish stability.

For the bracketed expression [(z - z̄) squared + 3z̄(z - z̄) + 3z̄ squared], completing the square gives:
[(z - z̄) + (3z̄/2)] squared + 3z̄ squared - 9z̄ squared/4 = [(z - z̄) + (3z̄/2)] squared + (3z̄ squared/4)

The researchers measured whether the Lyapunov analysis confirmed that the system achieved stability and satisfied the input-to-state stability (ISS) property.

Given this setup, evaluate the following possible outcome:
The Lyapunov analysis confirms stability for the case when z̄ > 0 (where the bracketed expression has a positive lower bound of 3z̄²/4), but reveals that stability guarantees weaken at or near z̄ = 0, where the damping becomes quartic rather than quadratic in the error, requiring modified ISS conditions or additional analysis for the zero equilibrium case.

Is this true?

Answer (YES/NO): NO